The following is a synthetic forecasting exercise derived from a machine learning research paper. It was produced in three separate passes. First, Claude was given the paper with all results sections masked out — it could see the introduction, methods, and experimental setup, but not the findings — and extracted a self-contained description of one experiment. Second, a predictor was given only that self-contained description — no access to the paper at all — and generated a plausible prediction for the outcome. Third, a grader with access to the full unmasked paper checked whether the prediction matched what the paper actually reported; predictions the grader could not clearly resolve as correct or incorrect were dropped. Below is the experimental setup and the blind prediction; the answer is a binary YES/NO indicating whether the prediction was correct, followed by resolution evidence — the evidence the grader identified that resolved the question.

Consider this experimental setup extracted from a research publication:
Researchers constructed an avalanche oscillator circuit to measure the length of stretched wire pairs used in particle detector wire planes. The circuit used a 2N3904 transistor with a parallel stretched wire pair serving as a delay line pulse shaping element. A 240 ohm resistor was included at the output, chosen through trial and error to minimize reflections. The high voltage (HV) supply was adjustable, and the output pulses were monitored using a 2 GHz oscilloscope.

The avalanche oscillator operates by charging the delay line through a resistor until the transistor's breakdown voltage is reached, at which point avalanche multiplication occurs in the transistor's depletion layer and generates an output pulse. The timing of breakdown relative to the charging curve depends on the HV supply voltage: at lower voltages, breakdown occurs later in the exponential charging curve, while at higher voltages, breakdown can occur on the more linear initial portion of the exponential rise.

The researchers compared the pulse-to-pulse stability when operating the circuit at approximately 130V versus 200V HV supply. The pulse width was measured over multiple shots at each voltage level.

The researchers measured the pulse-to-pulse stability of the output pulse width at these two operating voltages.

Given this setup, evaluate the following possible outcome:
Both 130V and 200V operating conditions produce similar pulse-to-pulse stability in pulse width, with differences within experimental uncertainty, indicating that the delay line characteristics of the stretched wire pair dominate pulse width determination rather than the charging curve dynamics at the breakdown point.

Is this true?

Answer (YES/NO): NO